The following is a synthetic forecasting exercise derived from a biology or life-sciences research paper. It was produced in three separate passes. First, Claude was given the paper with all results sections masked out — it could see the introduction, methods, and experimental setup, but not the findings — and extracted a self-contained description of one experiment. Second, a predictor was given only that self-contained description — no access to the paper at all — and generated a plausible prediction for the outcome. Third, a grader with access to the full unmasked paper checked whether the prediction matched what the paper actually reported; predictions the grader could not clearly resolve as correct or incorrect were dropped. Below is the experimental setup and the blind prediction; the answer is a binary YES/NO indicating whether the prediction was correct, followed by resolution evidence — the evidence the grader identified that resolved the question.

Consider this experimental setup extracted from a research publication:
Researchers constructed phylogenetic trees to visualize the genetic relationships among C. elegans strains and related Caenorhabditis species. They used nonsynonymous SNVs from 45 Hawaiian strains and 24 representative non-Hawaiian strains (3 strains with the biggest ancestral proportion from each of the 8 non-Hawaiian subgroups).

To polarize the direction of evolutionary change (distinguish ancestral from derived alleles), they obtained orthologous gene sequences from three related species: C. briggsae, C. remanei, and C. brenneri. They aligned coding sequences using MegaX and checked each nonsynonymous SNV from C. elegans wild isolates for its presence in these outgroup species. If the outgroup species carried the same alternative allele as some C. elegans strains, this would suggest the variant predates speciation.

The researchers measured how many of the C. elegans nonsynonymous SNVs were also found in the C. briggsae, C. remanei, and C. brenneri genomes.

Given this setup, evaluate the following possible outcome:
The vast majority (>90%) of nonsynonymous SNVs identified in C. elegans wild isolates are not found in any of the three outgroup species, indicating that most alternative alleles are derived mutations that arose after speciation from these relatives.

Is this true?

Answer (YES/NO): NO